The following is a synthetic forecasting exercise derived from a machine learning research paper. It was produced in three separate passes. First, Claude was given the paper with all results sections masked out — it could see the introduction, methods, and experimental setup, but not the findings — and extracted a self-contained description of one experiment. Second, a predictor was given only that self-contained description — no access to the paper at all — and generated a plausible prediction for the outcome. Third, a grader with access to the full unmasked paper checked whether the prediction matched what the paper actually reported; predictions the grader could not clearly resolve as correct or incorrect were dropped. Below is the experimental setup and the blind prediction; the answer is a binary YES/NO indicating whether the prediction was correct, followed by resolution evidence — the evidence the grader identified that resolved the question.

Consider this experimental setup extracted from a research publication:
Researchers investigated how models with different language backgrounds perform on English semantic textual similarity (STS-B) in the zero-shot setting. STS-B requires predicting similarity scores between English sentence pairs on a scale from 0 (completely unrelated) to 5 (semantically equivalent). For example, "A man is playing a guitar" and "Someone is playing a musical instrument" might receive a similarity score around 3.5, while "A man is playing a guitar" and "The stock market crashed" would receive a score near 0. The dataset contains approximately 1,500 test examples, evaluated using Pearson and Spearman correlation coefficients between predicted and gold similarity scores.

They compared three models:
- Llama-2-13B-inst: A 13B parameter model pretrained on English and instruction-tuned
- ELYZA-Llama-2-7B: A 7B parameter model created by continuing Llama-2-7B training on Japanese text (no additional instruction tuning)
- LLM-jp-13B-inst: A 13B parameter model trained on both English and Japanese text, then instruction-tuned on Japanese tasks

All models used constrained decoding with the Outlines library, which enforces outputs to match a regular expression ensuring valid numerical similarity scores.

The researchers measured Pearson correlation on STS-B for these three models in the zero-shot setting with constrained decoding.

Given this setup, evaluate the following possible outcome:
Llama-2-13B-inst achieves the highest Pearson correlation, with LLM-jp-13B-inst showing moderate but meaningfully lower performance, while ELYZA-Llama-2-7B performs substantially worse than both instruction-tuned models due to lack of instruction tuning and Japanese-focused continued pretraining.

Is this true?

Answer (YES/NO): NO